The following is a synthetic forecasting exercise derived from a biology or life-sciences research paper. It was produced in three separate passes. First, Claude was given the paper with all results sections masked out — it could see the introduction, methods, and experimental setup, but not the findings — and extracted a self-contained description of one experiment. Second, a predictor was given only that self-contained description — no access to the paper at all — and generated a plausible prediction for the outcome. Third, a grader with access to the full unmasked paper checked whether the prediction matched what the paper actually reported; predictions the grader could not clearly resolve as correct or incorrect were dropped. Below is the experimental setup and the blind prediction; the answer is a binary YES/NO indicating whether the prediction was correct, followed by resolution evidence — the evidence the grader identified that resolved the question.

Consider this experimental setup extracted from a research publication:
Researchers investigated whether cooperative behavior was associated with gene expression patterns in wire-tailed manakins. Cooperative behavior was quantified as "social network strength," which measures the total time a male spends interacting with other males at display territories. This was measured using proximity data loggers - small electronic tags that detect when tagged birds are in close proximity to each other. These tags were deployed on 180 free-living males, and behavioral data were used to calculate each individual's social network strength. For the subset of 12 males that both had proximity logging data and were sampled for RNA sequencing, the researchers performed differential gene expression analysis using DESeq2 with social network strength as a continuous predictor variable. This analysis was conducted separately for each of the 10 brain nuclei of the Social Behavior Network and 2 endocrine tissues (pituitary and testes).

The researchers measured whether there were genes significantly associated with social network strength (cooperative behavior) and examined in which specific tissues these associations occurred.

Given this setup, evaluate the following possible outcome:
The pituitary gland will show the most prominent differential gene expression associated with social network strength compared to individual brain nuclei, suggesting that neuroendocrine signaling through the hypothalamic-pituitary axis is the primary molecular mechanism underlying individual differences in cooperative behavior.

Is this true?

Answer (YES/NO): NO